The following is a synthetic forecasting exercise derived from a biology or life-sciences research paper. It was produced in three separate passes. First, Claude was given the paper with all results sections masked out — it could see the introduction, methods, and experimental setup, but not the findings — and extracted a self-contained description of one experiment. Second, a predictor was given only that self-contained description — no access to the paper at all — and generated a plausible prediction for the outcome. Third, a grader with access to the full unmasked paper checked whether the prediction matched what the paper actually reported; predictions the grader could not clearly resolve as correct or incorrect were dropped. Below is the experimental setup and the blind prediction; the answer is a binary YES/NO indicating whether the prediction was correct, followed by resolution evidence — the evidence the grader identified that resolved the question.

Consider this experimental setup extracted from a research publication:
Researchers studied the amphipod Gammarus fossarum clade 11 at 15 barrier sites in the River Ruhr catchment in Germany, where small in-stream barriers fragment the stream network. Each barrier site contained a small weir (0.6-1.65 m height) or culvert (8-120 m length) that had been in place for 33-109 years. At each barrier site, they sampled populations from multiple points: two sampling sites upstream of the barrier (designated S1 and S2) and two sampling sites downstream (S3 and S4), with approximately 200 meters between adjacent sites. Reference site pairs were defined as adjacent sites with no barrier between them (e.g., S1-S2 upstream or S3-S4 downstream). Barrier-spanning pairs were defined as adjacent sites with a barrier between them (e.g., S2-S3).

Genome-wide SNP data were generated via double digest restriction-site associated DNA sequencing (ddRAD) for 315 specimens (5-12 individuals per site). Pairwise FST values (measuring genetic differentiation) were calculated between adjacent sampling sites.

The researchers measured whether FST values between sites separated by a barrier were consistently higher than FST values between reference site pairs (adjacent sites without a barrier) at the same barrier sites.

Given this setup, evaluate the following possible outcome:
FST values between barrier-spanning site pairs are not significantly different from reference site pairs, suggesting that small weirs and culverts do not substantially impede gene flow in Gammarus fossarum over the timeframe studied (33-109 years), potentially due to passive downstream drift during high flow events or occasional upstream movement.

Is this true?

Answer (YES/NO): YES